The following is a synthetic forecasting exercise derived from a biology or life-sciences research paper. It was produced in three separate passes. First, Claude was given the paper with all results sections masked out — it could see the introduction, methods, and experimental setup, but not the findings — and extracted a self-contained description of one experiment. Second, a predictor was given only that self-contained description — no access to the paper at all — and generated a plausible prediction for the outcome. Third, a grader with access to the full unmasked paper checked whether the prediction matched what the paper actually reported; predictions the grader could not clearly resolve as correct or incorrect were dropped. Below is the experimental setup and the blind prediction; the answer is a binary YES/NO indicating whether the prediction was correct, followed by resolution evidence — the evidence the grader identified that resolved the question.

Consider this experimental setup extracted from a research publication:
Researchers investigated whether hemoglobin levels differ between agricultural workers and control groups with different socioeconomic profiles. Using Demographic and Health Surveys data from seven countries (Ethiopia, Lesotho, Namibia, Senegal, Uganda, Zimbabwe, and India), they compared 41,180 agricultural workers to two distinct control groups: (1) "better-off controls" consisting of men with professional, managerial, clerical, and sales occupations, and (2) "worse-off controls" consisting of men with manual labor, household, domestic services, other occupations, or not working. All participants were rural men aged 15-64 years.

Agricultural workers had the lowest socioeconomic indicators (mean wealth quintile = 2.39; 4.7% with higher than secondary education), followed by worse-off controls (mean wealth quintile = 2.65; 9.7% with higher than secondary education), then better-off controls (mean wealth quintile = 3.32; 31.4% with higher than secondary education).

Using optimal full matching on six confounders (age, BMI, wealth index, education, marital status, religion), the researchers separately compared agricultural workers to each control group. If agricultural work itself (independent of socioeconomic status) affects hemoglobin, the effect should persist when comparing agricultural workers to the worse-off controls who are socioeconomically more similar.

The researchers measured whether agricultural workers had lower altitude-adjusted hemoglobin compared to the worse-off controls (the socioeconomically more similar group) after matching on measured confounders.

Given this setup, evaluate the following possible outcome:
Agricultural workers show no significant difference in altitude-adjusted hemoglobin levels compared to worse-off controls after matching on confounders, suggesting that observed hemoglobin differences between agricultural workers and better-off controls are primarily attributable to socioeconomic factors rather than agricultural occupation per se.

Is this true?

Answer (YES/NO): NO